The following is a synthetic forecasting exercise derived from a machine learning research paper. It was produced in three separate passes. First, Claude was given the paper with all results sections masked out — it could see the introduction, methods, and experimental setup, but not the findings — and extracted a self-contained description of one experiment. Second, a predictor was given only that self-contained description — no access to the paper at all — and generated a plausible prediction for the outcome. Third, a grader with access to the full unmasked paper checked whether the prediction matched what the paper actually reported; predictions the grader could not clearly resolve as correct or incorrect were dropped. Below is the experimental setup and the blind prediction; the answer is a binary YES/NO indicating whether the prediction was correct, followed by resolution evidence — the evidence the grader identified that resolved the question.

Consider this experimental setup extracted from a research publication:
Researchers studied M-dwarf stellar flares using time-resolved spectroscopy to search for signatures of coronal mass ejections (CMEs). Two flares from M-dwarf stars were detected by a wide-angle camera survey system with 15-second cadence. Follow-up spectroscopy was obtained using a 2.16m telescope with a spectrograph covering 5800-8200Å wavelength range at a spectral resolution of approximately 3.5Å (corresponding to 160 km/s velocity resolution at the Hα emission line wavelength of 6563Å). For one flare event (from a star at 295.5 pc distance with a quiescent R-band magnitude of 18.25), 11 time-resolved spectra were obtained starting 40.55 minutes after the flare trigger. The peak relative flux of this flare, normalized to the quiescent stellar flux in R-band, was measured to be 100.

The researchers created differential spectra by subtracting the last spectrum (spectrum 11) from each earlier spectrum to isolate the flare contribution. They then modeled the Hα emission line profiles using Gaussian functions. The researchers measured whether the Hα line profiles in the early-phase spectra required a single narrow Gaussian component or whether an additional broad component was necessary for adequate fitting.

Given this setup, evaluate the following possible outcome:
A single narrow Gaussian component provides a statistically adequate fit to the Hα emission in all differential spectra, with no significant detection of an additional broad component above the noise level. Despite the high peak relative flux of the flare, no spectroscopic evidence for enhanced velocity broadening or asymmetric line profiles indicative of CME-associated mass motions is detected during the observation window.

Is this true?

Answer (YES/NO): NO